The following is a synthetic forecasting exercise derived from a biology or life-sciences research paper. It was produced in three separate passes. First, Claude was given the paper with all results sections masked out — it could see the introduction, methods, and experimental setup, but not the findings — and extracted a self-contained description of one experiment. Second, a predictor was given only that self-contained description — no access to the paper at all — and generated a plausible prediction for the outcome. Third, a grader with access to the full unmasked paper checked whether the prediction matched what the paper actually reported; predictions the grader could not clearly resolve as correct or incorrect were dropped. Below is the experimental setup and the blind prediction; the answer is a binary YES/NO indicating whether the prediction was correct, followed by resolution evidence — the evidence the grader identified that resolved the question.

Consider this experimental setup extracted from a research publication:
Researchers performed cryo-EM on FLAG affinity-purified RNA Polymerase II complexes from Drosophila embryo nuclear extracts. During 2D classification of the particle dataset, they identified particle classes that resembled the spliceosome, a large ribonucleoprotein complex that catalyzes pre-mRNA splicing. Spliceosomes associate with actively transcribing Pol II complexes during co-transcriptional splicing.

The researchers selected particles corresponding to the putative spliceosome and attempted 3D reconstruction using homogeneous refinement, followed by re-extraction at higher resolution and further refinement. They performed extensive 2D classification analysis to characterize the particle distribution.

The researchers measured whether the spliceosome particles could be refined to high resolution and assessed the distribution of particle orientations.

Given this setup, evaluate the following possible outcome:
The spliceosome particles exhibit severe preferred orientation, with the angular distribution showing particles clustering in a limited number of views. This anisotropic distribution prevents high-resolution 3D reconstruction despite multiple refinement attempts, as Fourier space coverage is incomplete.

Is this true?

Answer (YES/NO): YES